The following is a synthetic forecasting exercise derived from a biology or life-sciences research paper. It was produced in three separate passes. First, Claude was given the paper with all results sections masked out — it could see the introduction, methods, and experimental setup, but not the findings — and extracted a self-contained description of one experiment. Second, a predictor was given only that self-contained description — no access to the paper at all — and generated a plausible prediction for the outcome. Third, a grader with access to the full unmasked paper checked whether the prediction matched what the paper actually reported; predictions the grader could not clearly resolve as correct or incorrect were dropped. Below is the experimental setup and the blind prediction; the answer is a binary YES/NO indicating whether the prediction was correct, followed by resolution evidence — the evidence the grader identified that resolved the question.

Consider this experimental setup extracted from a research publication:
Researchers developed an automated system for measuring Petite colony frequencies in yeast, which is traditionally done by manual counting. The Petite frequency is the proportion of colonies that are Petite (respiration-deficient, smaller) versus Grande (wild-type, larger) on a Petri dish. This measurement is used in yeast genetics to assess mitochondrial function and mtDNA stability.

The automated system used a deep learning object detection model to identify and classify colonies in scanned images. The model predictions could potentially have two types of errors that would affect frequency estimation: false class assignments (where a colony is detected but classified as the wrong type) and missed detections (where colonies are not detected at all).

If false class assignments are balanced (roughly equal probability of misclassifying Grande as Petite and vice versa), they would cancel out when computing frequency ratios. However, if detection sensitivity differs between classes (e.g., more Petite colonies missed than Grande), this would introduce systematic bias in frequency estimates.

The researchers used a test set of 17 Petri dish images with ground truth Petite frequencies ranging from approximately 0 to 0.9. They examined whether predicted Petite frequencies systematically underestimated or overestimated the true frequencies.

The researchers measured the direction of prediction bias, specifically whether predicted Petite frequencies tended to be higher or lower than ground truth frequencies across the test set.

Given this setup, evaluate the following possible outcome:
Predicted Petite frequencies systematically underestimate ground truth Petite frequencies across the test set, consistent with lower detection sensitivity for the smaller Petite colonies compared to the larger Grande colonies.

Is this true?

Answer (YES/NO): NO